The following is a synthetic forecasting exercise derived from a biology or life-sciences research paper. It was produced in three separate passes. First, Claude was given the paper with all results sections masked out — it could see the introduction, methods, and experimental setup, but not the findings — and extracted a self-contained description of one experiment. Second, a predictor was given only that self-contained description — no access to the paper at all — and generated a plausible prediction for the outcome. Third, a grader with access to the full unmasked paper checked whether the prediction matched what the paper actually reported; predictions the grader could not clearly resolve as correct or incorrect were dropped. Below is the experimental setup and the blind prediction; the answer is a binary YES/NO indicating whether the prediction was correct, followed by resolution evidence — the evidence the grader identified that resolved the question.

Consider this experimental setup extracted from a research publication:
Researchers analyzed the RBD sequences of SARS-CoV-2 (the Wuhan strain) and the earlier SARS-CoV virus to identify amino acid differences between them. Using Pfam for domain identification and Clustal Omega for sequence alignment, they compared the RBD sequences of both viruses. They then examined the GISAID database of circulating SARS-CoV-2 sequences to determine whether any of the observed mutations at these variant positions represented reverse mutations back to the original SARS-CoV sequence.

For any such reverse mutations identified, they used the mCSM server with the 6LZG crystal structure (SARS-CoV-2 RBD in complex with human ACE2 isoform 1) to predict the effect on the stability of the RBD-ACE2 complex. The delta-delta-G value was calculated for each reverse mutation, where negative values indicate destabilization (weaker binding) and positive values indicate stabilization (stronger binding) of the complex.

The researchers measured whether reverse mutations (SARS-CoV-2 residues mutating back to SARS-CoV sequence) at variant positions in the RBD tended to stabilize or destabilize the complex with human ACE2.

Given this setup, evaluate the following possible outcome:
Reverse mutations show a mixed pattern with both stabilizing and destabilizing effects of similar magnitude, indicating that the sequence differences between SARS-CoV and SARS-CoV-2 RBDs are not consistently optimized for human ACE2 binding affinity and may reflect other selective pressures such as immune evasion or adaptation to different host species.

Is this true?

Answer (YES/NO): NO